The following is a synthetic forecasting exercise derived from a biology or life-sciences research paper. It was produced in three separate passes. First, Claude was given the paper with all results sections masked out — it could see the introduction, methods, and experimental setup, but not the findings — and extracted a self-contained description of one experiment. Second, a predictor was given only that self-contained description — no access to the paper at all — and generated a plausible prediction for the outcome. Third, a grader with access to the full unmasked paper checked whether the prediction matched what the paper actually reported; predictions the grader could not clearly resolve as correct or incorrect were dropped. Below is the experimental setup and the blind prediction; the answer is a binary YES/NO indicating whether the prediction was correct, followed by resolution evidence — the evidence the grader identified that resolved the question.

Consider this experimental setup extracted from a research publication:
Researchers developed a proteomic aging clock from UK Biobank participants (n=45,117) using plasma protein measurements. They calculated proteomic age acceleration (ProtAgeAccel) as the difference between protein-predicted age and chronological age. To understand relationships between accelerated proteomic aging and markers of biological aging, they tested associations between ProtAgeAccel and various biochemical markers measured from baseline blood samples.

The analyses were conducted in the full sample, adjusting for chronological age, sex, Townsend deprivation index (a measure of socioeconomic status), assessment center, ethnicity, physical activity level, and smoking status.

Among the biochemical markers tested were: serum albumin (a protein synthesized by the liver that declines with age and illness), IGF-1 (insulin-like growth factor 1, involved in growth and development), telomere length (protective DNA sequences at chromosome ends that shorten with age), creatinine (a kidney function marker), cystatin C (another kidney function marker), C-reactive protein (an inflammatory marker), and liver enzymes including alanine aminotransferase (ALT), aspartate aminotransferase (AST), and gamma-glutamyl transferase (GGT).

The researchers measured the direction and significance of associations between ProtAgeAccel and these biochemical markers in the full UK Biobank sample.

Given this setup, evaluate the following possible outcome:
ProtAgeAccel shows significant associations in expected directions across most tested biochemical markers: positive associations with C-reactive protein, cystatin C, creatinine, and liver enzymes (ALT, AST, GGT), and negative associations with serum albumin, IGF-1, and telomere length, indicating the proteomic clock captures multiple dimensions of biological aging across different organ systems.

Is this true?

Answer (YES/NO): NO